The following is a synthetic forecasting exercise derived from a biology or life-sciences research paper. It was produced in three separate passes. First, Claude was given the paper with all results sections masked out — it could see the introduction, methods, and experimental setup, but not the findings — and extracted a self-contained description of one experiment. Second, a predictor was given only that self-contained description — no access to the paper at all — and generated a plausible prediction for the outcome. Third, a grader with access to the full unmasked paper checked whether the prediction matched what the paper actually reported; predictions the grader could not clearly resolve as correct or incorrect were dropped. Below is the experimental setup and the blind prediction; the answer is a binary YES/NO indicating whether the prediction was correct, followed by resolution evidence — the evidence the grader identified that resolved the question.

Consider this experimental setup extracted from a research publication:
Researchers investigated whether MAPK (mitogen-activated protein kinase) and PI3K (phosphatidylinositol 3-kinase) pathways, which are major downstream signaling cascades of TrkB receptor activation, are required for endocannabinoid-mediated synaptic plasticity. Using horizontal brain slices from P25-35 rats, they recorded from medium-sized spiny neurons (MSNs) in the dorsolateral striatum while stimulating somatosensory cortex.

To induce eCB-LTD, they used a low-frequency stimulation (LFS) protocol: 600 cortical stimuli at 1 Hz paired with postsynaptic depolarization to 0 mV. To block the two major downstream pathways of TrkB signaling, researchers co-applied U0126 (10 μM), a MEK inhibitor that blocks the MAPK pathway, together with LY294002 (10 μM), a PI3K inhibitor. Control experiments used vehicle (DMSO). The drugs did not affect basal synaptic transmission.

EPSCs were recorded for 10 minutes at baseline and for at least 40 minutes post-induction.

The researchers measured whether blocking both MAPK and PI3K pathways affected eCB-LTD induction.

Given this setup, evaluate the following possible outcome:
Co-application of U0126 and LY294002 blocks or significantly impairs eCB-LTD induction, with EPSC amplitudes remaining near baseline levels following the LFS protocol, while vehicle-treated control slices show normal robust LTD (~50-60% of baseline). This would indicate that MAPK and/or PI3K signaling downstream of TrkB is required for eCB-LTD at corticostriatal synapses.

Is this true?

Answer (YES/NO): NO